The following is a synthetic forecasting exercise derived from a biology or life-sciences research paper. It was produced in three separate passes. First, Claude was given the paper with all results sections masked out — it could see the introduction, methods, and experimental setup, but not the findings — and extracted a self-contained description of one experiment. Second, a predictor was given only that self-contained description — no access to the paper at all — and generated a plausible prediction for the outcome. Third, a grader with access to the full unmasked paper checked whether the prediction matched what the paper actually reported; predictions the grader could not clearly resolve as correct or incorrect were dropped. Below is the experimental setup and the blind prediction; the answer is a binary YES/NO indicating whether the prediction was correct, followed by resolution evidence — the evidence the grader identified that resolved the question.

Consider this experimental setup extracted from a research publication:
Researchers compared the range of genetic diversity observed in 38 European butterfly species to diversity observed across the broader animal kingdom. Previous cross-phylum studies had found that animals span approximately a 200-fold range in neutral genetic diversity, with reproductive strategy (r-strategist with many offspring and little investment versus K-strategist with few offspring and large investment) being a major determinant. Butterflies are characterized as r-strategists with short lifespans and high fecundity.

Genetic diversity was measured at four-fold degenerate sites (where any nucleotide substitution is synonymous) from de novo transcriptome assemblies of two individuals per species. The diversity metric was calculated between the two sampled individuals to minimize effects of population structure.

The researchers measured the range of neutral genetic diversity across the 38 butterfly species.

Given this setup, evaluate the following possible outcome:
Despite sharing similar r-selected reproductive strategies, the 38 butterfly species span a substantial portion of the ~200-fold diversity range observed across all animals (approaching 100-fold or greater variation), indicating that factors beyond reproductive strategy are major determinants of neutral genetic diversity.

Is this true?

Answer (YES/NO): NO